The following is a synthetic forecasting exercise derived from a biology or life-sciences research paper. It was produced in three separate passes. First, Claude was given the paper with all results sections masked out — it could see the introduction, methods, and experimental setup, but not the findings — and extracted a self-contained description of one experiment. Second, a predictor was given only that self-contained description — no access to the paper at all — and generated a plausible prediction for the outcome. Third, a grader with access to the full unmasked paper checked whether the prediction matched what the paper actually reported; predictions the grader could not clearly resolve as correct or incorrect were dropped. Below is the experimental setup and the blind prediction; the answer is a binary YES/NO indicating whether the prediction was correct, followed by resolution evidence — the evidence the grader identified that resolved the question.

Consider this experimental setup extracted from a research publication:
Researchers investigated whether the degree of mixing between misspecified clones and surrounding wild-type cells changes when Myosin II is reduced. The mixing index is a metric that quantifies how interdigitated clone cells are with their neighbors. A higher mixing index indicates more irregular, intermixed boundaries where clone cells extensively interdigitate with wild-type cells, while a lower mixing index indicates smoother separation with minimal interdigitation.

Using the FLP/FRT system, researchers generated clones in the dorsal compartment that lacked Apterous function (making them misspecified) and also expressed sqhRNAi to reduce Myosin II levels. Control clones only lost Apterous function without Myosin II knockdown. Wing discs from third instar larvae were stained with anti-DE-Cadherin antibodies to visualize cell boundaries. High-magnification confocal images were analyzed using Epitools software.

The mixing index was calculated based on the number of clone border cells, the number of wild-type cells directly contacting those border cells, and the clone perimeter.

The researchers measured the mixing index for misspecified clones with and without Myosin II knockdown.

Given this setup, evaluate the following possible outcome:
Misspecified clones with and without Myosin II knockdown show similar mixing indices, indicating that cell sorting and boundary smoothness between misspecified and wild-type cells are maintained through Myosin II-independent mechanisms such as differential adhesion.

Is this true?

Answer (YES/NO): YES